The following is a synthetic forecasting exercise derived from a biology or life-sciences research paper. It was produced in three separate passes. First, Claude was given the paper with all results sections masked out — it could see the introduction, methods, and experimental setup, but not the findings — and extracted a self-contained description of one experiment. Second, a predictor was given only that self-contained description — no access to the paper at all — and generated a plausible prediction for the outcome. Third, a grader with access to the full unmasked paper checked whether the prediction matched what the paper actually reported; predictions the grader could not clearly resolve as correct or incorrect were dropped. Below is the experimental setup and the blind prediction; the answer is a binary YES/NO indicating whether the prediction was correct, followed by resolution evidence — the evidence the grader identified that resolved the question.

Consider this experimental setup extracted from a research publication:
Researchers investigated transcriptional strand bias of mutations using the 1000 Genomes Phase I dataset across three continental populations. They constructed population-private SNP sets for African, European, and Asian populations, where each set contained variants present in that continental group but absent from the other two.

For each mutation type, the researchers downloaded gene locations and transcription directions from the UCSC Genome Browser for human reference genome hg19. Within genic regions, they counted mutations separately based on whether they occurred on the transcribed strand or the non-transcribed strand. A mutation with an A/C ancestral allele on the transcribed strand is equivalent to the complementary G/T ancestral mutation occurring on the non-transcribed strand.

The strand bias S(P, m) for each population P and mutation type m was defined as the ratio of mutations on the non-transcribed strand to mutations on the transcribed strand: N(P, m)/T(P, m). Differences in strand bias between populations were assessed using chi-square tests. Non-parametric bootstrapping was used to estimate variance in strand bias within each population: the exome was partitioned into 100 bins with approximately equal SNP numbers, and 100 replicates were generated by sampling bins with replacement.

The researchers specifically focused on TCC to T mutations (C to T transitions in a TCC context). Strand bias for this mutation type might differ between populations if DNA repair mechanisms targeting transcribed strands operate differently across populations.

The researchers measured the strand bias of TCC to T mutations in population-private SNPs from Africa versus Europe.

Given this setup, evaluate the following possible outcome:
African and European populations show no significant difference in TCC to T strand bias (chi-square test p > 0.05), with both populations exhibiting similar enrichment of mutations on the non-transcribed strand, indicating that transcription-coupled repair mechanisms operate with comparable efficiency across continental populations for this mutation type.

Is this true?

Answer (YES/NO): NO